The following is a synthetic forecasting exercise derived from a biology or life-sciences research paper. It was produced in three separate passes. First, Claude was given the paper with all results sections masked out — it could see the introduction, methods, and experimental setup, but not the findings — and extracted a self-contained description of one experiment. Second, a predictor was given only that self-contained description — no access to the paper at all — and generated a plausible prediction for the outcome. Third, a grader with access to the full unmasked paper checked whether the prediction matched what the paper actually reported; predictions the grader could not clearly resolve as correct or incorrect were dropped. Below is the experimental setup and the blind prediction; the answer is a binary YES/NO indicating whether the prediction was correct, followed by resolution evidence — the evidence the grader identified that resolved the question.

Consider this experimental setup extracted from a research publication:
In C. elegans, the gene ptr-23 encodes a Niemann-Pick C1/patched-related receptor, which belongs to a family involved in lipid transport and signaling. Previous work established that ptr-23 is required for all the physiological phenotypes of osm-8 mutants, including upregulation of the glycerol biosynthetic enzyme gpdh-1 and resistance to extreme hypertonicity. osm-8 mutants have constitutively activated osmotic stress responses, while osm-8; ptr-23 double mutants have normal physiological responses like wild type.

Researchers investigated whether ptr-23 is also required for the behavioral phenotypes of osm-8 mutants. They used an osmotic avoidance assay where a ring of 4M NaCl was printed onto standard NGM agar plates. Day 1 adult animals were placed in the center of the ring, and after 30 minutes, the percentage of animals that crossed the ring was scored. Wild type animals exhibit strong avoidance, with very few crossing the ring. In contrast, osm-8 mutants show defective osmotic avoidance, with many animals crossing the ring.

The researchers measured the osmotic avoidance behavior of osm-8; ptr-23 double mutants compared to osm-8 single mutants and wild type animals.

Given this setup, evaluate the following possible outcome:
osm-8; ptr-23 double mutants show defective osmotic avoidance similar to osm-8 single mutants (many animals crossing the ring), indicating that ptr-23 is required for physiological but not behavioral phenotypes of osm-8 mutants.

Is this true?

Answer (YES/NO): NO